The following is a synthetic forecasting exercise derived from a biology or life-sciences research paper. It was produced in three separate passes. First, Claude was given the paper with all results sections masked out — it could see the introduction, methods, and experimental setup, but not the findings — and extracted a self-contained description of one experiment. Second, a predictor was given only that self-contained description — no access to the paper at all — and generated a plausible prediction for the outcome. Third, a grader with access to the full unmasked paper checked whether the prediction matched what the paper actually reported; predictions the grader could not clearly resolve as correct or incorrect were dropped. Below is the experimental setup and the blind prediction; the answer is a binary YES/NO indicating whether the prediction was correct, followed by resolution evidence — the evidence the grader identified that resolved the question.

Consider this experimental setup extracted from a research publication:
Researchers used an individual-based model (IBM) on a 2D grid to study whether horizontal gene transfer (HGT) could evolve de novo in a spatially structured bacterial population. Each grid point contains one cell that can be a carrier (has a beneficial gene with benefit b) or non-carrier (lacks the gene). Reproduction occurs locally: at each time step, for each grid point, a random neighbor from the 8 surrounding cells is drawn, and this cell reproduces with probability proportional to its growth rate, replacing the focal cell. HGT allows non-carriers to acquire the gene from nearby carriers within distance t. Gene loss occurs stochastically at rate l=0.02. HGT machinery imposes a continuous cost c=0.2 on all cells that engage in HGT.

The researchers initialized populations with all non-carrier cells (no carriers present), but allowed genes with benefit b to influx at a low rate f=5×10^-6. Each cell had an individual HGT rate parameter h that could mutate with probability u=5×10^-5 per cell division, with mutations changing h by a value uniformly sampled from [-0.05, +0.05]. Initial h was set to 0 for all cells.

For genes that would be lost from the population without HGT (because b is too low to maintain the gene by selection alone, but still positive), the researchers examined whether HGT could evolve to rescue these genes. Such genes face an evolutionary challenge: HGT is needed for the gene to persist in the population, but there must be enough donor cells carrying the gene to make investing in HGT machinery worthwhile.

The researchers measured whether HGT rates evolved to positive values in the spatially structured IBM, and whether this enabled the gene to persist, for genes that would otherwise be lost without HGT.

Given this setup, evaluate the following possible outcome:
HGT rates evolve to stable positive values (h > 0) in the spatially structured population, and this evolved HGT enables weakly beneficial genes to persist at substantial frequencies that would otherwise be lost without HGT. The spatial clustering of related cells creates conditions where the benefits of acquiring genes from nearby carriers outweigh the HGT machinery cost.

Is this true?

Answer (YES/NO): YES